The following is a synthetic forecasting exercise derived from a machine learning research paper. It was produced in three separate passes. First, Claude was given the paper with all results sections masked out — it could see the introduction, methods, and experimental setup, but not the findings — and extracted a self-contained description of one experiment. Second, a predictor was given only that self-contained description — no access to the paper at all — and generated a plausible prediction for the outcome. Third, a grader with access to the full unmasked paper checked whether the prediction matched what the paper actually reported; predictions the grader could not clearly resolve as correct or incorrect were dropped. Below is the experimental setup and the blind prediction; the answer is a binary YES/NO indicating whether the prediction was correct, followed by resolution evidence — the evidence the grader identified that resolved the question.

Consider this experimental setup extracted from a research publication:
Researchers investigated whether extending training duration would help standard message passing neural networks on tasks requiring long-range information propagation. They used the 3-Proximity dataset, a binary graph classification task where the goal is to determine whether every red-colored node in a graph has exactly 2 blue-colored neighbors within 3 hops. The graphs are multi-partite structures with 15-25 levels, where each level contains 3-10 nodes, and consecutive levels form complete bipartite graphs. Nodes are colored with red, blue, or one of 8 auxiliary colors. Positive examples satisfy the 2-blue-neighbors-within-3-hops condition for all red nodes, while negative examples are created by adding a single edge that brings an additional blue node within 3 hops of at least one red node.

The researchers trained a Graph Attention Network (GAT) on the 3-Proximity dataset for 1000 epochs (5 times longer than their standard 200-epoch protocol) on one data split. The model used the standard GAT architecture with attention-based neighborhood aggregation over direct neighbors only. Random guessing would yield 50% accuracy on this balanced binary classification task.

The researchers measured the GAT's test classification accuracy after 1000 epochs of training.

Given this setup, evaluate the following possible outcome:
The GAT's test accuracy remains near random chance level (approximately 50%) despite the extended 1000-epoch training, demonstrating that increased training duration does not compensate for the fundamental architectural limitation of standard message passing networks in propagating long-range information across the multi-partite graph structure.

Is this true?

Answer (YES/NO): YES